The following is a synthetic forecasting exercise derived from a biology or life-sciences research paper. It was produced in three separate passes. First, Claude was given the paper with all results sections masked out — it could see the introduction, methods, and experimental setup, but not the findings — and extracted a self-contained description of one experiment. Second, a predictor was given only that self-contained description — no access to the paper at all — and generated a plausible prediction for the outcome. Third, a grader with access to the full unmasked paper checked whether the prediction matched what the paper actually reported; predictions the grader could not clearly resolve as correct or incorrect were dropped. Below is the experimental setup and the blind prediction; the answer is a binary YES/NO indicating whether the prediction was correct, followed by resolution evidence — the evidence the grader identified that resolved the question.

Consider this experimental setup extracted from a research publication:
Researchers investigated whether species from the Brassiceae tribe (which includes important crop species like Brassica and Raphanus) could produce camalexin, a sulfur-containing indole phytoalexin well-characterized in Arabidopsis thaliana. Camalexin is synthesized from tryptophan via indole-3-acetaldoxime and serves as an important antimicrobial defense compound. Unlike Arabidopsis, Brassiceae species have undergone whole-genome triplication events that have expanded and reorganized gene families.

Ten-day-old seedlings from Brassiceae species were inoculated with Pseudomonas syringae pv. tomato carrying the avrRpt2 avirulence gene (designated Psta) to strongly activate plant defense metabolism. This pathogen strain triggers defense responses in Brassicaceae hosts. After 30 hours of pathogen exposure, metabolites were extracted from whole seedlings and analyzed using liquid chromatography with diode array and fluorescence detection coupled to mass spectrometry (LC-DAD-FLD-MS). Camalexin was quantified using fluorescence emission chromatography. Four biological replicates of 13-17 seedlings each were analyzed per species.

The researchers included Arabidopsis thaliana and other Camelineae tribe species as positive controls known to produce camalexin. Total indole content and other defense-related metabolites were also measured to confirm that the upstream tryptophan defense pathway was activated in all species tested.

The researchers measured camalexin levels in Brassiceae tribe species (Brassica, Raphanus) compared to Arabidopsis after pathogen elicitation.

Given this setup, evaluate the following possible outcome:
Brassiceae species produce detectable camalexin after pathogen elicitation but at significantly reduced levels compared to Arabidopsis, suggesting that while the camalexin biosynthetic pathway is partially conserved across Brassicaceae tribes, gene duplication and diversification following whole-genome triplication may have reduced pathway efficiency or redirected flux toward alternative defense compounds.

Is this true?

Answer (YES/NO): NO